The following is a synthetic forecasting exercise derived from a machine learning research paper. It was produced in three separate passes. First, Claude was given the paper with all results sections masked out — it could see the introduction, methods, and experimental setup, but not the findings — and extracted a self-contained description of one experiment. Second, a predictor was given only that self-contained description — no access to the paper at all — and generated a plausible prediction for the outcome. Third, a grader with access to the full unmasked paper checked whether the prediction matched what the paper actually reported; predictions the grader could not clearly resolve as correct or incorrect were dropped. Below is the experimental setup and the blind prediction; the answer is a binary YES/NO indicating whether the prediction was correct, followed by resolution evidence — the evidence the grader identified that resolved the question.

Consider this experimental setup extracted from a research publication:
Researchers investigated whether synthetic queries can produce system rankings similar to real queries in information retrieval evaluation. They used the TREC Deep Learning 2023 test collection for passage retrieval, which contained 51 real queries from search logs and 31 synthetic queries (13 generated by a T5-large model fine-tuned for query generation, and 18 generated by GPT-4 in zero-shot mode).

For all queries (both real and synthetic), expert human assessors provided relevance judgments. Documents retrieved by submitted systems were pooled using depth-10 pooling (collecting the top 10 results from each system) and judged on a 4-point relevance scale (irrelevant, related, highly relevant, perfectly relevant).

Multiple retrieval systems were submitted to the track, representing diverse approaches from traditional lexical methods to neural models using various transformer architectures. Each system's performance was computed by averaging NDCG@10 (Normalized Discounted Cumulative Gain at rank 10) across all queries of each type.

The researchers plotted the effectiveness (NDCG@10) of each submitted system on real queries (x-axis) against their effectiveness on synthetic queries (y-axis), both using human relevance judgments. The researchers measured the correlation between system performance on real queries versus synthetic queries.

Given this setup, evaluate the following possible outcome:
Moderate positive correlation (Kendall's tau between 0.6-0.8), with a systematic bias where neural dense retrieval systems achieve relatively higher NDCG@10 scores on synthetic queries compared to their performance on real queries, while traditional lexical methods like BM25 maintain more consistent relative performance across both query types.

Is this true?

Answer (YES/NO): NO